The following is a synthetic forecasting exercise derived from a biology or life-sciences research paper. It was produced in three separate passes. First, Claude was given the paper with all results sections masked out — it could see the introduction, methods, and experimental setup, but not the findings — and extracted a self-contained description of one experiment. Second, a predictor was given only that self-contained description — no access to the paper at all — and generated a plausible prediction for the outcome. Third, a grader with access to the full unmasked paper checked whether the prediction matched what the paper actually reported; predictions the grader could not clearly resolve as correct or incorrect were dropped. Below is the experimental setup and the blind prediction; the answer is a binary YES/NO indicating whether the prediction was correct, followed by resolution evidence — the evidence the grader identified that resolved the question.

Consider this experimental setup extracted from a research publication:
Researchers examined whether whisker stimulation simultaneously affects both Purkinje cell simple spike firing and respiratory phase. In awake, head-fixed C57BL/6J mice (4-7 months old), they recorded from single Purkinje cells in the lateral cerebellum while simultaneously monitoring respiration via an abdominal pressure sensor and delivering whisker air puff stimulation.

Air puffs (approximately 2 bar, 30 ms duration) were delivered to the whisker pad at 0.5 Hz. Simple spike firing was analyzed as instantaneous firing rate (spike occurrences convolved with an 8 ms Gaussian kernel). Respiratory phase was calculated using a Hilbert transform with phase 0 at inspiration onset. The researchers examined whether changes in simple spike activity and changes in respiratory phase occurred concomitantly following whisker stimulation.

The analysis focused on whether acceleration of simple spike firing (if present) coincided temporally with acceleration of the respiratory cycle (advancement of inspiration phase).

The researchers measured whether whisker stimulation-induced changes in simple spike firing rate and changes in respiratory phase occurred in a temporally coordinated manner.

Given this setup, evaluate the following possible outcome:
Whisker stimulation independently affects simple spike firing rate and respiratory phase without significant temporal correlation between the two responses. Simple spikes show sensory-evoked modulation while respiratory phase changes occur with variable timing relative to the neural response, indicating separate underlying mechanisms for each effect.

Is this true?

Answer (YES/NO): NO